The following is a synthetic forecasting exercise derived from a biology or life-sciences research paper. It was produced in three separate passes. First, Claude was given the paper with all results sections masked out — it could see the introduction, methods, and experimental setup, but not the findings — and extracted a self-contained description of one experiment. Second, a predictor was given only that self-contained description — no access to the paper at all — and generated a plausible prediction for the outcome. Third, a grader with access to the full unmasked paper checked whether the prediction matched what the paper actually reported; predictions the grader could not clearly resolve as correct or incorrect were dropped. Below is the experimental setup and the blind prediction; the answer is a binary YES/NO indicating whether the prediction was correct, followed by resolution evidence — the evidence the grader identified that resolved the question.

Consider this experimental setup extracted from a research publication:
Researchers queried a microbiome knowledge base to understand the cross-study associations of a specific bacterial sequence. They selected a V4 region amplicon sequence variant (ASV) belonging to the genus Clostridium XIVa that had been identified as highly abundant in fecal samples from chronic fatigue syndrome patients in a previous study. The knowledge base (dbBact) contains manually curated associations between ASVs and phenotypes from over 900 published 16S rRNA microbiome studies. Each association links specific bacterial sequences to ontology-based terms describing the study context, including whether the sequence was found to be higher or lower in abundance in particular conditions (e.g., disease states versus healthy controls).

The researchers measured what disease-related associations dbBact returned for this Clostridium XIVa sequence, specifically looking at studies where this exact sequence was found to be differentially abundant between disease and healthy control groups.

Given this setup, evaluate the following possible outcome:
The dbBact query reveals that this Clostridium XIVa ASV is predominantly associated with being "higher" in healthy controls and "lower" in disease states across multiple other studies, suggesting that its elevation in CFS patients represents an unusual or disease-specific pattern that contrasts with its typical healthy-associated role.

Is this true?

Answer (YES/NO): NO